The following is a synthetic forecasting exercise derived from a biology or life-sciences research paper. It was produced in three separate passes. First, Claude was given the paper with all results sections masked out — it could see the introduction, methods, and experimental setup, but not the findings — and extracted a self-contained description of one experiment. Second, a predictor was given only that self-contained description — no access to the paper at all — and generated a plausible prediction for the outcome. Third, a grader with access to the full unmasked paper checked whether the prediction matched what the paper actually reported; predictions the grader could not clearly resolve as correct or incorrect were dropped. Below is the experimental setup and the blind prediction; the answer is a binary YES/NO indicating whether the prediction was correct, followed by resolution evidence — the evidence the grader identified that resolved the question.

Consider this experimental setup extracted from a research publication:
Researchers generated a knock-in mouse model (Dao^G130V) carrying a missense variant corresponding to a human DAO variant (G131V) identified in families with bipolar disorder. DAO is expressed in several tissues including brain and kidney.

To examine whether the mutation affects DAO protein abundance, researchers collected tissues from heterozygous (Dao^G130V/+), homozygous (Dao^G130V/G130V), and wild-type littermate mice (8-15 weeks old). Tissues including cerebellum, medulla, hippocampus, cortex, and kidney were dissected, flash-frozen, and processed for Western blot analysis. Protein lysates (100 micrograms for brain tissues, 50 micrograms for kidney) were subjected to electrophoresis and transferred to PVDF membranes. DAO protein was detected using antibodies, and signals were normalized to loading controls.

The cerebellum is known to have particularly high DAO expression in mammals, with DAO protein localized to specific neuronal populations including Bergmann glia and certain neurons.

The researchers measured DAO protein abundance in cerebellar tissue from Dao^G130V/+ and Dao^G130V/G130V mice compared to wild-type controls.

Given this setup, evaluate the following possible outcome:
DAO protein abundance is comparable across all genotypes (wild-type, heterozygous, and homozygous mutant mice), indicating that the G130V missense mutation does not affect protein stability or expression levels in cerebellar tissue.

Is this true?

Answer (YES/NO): NO